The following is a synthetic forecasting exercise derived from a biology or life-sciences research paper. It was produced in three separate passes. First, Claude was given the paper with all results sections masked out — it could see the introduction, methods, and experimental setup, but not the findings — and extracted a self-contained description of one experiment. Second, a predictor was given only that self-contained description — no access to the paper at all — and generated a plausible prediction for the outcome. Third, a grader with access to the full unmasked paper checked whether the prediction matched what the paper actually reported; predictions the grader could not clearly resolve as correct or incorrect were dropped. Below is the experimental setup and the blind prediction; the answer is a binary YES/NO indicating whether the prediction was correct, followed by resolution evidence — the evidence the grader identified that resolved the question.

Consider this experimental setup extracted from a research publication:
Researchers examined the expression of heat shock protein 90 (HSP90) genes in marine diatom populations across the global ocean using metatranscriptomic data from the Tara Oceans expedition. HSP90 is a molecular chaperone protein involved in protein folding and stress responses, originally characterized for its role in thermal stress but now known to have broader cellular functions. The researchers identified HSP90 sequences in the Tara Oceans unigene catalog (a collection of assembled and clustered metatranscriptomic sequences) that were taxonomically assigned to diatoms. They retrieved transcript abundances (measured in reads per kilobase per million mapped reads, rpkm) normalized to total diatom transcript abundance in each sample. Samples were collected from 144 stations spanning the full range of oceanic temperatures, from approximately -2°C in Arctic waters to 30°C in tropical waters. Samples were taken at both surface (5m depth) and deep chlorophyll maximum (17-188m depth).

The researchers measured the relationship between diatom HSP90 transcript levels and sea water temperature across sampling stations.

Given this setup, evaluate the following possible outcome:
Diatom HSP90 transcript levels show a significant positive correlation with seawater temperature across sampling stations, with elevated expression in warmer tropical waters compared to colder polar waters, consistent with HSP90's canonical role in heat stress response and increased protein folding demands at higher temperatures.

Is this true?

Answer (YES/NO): YES